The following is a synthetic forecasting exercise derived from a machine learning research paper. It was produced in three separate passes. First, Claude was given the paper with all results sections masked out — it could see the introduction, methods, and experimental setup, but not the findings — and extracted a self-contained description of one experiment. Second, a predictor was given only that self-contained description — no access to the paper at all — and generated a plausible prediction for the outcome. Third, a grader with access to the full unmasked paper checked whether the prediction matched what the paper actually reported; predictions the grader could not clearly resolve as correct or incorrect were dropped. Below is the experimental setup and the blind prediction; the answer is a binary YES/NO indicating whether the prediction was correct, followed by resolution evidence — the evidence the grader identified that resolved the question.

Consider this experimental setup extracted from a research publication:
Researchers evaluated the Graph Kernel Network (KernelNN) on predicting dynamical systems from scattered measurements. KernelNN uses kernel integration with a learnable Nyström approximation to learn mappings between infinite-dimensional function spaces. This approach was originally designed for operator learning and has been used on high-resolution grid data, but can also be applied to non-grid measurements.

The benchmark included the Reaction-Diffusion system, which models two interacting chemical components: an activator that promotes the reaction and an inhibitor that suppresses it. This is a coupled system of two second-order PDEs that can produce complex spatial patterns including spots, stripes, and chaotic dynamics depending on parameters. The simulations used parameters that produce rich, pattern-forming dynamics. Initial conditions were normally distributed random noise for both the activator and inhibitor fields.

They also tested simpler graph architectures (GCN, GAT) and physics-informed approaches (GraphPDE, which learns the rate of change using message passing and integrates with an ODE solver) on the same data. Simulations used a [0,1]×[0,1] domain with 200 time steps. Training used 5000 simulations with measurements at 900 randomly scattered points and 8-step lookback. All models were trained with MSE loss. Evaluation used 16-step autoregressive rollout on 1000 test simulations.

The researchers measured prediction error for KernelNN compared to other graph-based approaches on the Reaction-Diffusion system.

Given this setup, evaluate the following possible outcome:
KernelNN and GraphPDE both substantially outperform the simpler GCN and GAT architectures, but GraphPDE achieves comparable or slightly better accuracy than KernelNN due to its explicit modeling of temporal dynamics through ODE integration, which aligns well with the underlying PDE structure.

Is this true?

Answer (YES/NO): NO